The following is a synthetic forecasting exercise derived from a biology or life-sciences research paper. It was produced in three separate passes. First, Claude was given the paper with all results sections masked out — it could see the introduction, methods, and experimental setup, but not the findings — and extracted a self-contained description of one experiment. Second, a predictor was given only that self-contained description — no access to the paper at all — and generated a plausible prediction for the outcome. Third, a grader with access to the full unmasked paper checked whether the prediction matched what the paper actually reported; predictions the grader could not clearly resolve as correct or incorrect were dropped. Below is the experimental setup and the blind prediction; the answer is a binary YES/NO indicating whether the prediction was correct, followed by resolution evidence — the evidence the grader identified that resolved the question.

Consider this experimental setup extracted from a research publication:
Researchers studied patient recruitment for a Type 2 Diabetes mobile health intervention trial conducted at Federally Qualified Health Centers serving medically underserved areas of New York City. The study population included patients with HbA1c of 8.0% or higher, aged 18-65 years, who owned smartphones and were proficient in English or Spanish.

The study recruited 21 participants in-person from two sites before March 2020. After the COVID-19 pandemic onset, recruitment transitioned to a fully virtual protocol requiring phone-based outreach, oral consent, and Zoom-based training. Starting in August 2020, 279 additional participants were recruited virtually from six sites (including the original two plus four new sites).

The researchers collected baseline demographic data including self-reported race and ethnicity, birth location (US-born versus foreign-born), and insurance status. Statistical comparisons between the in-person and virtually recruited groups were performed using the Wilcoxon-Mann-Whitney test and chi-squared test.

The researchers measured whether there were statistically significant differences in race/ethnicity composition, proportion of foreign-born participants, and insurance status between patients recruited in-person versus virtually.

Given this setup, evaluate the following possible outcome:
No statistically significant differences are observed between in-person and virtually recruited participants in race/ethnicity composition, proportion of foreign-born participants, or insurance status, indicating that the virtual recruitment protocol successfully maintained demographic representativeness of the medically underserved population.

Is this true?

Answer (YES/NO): NO